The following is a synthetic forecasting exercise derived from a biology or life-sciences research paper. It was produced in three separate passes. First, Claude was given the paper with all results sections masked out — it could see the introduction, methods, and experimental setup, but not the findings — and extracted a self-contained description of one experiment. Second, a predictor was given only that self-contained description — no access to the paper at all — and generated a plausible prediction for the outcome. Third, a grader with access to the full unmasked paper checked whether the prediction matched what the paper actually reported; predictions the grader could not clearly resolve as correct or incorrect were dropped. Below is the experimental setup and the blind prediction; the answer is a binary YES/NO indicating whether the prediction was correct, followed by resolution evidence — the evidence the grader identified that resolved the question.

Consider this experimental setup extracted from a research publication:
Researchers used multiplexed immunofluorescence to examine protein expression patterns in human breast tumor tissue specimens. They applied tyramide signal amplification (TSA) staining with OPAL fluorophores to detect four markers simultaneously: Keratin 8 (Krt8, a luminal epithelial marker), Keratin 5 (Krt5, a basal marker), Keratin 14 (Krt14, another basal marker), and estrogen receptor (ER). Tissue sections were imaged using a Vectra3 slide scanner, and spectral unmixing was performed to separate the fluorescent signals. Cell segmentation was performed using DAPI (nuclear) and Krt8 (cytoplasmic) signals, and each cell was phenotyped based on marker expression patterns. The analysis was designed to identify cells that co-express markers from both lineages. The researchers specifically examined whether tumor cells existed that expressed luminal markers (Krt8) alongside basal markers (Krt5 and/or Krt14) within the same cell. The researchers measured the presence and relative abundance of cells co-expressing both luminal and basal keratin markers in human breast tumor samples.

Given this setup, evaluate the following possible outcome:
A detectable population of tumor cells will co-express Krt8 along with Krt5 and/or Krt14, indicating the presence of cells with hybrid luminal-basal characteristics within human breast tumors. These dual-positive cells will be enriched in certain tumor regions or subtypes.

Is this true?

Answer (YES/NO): YES